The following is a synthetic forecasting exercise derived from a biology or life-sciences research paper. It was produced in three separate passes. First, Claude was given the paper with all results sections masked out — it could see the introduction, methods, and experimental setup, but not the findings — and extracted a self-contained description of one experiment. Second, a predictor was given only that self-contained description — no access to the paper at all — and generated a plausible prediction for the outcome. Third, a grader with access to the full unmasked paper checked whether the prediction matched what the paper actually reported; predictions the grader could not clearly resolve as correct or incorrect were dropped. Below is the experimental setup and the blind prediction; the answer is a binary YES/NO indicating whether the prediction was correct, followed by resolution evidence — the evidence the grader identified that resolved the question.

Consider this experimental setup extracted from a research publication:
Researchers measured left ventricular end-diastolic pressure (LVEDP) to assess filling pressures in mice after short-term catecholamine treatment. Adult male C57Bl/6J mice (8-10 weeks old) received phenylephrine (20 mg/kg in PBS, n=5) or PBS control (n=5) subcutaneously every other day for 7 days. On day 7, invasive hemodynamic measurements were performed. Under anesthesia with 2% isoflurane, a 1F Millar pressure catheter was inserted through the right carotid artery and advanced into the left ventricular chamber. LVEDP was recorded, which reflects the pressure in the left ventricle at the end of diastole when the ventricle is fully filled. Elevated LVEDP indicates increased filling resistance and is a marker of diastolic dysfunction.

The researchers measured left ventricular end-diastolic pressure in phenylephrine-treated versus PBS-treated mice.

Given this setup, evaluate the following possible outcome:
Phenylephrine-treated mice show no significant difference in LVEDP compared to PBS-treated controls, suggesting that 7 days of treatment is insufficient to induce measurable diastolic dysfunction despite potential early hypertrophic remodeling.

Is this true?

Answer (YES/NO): NO